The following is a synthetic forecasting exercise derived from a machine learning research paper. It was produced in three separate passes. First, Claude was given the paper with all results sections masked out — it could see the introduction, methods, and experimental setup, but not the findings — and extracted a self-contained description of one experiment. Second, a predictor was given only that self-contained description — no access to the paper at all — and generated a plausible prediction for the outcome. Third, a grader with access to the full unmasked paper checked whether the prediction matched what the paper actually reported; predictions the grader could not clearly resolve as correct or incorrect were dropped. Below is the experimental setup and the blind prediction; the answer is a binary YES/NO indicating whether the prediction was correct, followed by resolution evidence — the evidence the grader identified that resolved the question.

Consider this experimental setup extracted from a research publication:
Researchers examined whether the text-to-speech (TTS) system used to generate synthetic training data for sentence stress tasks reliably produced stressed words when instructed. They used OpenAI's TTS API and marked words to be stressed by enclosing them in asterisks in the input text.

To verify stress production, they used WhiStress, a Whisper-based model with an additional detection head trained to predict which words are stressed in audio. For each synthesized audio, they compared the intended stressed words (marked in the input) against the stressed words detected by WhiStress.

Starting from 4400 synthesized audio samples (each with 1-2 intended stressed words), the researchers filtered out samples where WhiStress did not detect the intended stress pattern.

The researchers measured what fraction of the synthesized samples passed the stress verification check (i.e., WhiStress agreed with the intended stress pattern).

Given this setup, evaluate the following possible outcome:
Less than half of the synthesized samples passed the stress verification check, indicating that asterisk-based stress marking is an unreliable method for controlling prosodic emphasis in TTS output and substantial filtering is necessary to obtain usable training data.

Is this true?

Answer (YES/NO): YES